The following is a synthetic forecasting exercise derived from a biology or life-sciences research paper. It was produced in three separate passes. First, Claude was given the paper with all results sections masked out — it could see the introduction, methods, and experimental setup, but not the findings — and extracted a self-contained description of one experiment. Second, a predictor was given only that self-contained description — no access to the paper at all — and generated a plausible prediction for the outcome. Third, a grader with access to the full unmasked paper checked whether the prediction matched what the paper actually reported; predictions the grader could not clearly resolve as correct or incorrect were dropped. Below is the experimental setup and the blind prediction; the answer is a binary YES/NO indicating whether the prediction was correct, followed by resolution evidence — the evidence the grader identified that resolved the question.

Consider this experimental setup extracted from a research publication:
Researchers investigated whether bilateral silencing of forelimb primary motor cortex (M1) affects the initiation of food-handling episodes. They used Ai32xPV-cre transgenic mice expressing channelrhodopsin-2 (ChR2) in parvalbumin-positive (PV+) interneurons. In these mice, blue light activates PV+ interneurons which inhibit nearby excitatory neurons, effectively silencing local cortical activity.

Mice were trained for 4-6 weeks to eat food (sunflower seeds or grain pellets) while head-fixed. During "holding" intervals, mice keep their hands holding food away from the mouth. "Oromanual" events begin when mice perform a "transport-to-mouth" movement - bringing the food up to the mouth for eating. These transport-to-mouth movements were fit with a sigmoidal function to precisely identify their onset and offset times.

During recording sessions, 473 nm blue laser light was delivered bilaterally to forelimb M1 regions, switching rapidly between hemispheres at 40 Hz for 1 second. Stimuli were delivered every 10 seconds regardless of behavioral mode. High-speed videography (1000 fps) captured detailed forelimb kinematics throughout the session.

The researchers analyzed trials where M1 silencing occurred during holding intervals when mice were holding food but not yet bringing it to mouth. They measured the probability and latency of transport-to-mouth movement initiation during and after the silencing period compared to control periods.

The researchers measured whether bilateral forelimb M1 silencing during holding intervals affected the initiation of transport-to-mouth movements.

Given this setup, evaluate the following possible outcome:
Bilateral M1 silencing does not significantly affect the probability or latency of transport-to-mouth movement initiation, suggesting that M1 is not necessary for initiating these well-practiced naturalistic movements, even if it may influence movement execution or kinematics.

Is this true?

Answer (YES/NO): YES